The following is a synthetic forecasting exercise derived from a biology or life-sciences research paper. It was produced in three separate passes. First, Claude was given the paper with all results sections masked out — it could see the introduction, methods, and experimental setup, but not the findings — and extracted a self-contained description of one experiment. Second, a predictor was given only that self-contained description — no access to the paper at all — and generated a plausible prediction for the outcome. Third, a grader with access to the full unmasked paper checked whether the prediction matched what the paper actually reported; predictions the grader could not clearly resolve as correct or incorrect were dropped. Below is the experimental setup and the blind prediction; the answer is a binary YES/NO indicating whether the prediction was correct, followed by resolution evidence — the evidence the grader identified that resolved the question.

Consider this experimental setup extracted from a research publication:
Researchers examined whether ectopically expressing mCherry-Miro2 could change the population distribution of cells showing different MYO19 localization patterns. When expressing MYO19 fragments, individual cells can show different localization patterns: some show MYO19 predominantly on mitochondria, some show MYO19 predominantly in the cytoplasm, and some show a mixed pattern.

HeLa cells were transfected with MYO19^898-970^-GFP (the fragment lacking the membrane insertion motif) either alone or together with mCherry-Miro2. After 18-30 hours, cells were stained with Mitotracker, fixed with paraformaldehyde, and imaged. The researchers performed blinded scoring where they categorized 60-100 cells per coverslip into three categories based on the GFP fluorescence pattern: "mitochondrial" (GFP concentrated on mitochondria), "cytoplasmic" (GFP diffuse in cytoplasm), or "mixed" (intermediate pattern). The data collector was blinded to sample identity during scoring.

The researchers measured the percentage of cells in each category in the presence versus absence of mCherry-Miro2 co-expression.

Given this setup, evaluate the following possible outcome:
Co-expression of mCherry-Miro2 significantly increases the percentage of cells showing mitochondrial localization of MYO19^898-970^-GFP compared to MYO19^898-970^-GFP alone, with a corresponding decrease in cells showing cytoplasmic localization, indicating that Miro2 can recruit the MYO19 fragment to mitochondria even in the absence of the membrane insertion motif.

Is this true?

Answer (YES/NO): YES